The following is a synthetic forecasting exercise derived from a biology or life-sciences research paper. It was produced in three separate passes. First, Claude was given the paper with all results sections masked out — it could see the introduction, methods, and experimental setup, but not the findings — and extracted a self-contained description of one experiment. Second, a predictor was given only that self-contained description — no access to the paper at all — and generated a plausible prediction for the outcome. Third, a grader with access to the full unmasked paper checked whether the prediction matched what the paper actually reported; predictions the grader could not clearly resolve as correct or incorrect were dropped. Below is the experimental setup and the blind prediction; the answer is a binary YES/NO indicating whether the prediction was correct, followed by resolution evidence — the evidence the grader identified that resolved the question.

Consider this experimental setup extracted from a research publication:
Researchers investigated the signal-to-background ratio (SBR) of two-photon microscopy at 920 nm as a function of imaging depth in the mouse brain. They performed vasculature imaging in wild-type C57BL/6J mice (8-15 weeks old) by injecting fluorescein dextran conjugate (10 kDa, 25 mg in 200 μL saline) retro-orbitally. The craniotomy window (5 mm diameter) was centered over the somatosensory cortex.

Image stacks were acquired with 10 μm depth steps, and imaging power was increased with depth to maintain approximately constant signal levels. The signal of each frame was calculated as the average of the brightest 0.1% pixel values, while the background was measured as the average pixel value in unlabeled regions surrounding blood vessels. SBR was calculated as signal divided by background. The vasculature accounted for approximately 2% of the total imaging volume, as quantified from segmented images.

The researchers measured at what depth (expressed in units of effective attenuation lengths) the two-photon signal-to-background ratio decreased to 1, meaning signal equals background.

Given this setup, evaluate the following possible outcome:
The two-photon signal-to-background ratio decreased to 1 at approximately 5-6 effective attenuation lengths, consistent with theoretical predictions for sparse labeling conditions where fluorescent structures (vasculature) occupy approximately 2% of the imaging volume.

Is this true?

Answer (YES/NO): NO